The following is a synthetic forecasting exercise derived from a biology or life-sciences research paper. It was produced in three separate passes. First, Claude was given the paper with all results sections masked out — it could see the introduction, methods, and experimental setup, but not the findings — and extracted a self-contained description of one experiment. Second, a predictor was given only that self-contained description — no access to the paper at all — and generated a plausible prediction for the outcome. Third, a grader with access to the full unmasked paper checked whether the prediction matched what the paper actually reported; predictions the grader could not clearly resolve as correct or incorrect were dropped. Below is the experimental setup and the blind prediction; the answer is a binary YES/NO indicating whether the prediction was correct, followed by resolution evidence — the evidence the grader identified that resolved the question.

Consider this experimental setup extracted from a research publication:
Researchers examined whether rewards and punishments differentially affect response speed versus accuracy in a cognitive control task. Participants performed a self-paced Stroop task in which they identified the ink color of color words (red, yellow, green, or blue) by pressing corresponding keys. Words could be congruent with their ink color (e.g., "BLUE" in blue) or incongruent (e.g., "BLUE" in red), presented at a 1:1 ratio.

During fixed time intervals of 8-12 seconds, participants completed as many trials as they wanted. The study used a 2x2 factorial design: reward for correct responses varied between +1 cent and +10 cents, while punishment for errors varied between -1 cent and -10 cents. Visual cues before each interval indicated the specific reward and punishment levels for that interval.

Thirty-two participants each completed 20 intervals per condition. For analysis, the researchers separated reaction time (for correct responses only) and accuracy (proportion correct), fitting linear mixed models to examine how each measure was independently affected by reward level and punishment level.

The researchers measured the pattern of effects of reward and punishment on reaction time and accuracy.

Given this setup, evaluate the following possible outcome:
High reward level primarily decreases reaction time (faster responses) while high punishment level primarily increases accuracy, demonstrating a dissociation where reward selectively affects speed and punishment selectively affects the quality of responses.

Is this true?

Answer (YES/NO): NO